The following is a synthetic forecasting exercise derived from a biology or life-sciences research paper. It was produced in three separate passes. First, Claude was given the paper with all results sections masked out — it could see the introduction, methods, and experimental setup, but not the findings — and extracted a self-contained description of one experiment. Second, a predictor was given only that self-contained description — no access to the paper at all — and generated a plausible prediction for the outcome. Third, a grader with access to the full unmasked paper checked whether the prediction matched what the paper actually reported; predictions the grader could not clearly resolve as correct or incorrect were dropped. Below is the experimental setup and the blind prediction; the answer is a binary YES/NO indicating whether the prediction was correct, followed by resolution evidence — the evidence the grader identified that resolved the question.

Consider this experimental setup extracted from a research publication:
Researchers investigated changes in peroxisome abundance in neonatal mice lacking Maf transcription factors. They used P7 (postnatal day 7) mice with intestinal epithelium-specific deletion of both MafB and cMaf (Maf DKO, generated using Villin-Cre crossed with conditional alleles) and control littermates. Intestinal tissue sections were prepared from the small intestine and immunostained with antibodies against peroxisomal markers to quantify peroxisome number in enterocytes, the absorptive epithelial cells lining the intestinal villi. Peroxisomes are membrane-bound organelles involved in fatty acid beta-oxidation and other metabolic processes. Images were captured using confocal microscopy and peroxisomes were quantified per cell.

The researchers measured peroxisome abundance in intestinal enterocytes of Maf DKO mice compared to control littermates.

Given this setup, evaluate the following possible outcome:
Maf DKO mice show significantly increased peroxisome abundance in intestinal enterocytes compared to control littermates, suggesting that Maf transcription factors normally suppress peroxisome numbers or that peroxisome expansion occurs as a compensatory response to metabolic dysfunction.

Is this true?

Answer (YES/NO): YES